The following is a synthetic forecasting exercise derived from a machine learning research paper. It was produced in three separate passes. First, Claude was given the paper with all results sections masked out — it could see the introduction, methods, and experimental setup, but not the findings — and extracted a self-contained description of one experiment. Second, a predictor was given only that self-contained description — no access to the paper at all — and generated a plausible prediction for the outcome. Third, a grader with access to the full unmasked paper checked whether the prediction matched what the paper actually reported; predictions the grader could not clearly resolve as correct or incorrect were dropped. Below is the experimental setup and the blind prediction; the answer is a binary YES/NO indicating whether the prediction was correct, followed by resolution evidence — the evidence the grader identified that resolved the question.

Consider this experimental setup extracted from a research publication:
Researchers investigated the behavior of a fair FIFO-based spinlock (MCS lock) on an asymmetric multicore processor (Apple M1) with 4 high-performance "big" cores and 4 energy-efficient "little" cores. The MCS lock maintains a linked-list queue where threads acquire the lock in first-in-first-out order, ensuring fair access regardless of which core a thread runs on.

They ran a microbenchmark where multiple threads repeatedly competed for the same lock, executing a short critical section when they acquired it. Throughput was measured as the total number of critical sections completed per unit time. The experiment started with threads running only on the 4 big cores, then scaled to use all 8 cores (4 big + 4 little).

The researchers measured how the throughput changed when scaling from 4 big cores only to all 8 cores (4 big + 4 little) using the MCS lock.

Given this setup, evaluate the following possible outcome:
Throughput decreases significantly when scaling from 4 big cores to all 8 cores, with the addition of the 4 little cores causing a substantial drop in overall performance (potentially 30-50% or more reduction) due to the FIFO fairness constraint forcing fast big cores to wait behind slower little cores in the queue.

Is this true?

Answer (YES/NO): YES